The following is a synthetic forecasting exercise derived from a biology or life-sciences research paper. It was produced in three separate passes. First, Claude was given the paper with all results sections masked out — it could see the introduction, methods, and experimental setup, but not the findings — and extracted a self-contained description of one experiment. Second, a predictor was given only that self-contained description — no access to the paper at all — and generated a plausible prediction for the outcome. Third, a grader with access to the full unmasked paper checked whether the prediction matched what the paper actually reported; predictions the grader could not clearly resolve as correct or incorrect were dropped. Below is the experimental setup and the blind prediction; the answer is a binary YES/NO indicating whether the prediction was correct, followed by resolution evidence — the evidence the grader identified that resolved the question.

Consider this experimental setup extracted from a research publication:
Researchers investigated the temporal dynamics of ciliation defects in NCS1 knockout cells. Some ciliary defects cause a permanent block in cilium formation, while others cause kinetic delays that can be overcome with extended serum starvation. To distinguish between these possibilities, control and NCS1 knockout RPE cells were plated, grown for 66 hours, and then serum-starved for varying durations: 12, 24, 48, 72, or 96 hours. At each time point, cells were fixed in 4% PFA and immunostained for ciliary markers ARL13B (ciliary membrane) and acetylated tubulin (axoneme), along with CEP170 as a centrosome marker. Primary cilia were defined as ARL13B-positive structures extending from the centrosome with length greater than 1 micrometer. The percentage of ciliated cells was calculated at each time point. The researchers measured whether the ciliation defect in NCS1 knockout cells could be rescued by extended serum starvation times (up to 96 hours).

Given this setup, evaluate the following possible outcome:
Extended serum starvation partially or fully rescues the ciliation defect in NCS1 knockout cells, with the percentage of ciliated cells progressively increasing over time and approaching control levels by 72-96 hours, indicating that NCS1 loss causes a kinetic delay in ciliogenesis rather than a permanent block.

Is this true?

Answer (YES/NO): YES